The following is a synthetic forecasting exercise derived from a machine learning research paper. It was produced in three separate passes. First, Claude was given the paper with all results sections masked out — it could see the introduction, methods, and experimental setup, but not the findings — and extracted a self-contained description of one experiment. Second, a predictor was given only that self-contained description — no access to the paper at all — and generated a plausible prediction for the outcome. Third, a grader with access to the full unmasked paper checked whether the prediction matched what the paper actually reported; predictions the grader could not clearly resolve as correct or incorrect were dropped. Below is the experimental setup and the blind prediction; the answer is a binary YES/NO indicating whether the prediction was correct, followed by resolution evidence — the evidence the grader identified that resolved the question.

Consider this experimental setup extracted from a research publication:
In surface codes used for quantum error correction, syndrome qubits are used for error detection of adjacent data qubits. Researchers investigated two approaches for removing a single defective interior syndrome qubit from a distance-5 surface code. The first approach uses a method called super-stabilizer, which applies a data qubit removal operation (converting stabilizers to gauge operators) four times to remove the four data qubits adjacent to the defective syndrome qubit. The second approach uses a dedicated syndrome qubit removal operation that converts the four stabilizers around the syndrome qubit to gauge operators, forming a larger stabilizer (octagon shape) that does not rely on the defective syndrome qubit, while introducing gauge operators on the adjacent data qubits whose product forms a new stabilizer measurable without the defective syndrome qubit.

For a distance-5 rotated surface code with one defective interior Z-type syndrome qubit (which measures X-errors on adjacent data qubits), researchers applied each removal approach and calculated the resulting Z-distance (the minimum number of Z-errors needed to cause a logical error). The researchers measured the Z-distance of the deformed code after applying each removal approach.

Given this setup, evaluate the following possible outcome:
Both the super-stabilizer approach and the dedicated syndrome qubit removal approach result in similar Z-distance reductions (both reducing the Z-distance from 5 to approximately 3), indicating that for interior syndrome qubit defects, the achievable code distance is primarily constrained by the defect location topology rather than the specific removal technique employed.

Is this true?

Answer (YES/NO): NO